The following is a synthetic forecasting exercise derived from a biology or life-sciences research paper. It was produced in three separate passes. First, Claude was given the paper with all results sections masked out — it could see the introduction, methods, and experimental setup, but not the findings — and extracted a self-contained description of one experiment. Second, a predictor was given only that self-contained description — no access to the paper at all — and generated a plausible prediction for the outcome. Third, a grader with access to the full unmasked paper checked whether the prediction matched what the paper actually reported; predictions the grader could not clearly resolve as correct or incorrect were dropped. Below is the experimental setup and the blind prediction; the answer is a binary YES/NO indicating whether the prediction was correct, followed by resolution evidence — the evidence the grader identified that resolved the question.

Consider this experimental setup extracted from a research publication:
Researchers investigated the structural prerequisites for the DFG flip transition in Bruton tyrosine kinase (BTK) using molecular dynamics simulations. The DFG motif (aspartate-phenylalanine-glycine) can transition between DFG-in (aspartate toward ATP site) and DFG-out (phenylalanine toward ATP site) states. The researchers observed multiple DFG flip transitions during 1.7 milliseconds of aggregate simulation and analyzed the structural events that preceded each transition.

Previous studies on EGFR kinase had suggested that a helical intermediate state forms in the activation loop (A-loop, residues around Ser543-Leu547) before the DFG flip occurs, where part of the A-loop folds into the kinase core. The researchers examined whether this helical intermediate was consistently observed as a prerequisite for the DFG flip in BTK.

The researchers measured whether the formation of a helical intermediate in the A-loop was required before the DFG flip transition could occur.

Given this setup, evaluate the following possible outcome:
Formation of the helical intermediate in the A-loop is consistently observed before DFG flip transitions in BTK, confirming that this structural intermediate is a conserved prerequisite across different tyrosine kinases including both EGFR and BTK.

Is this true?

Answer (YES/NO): NO